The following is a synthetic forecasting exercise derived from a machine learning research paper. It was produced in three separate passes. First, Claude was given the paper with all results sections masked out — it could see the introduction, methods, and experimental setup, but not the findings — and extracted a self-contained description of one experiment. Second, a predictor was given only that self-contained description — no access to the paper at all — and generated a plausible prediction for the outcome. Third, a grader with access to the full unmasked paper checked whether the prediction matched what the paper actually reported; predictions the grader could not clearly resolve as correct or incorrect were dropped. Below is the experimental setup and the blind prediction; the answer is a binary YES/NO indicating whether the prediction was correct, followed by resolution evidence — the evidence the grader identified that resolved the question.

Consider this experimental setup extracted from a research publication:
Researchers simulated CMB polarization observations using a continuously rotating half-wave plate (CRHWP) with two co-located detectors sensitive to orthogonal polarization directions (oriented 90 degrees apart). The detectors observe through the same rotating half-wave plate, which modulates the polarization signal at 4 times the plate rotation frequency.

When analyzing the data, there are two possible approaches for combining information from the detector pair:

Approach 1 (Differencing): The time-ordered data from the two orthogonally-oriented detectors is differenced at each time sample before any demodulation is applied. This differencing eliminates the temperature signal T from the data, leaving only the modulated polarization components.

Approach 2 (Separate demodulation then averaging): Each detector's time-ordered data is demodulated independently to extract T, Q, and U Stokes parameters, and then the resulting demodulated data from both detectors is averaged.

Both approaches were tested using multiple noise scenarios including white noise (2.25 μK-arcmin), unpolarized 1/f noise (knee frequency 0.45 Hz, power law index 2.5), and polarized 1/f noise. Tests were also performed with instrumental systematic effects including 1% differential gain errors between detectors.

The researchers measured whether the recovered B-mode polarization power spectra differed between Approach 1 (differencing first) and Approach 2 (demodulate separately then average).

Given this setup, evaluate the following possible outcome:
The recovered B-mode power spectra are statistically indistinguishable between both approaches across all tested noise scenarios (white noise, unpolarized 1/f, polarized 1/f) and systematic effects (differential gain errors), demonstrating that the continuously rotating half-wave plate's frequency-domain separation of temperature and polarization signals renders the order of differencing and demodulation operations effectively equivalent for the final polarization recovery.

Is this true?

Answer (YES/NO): YES